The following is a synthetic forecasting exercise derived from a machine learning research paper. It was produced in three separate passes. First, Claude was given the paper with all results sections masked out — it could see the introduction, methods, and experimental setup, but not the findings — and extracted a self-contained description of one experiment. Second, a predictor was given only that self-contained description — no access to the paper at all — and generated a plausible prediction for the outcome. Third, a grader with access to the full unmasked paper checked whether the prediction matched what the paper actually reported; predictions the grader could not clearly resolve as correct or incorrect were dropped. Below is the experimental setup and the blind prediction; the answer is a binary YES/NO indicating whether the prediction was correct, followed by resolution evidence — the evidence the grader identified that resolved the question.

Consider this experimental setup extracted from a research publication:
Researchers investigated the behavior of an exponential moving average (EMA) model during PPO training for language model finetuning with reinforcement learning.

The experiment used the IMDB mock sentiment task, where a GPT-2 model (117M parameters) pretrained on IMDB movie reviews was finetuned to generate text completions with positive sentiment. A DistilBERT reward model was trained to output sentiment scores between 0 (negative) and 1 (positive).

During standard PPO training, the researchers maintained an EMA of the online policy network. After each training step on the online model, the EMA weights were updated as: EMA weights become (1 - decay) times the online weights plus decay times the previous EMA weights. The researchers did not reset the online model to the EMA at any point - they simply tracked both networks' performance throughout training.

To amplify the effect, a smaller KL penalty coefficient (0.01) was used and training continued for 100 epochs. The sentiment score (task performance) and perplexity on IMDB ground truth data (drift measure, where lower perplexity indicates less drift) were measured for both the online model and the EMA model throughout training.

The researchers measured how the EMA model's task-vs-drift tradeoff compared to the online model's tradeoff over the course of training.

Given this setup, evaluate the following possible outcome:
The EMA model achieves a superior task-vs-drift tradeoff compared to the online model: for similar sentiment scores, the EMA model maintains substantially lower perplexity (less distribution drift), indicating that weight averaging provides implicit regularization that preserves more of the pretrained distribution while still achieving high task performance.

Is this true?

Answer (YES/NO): YES